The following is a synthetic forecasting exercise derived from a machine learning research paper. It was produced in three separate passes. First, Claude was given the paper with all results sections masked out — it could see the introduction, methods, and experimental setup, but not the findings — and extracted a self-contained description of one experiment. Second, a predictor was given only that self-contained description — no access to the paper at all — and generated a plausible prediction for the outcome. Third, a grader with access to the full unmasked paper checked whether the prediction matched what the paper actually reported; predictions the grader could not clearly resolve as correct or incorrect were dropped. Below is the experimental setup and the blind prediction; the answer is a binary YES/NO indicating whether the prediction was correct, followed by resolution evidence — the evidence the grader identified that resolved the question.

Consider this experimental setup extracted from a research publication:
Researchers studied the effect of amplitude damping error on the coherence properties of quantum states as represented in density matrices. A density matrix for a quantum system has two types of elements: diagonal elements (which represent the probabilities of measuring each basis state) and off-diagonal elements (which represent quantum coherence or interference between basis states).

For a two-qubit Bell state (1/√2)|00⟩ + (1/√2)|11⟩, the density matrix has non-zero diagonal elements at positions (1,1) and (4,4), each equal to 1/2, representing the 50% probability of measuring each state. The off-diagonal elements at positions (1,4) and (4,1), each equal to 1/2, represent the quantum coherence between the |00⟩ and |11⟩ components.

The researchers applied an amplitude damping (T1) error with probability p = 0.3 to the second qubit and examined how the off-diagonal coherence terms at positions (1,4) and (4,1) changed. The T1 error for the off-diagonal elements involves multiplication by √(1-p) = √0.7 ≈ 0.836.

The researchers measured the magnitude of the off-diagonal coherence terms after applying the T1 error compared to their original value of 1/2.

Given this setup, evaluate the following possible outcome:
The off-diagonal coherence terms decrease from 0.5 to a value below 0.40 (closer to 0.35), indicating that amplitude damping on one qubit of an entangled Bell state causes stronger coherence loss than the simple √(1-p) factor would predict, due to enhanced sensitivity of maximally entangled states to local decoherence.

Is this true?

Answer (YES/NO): NO